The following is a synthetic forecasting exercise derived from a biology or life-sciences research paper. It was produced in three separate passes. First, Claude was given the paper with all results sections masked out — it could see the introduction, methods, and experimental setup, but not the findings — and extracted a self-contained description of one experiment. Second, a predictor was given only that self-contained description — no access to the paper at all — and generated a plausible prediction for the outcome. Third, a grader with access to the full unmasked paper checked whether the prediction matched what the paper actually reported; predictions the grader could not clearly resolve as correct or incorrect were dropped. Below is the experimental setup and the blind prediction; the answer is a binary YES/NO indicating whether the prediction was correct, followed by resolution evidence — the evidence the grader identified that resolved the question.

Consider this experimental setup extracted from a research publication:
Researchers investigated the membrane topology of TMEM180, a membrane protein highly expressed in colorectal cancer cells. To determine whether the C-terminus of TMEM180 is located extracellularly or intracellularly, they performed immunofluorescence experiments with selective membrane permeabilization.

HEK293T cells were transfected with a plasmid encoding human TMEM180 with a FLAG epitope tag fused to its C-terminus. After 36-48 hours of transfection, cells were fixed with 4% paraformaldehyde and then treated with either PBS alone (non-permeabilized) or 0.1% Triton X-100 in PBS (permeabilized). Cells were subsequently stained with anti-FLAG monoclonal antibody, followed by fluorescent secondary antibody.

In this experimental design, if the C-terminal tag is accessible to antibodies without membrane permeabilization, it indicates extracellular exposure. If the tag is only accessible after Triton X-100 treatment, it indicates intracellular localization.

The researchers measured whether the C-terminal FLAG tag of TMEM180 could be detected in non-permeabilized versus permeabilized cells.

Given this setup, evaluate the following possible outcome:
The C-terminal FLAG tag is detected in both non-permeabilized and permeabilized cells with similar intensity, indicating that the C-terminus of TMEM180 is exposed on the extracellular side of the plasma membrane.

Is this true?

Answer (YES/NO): YES